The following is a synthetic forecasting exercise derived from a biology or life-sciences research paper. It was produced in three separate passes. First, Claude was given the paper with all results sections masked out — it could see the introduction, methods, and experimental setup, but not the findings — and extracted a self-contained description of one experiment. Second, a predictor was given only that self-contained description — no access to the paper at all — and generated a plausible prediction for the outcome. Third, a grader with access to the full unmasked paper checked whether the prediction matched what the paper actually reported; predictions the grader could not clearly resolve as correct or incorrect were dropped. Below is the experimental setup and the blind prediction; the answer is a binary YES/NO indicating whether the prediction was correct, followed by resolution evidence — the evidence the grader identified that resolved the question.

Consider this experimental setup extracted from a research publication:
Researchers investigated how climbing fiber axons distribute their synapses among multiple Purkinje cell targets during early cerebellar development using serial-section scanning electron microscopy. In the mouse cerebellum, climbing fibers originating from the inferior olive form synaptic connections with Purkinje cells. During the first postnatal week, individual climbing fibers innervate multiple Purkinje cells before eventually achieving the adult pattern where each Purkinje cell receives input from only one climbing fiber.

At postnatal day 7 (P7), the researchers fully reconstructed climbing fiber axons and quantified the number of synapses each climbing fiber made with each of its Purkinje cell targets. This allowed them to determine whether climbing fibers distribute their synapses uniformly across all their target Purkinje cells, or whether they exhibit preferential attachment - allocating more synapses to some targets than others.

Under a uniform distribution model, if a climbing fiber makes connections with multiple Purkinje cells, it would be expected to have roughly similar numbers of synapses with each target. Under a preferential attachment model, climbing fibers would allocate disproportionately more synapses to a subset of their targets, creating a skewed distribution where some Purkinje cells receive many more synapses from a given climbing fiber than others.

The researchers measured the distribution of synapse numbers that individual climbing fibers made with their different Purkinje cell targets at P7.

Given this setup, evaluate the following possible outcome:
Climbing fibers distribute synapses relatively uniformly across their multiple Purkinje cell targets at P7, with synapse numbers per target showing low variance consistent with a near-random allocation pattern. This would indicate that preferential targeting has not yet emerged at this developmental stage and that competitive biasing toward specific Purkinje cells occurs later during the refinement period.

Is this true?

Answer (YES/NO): NO